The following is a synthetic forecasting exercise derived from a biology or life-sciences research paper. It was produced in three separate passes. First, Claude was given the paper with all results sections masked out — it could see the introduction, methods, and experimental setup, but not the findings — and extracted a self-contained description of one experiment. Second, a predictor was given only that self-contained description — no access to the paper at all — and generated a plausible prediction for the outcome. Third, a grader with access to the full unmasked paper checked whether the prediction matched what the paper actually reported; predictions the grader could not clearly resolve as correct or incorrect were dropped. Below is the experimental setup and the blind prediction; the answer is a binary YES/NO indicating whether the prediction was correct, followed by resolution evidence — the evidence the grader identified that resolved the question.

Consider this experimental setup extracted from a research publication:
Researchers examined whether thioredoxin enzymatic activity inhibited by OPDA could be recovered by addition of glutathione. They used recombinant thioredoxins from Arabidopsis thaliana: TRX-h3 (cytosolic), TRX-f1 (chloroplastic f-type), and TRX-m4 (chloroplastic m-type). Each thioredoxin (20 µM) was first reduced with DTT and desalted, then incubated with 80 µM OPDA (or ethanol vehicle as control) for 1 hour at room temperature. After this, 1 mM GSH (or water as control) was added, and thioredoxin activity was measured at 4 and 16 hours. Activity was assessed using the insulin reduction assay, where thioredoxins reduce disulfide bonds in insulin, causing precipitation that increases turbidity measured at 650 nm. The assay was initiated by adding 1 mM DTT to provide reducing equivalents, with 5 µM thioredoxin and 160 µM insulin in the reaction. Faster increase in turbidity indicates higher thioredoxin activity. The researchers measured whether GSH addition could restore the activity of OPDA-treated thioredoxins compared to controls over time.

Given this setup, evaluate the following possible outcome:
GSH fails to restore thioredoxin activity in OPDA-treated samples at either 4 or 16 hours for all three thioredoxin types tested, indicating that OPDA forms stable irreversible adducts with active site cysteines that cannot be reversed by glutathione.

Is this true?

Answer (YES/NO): NO